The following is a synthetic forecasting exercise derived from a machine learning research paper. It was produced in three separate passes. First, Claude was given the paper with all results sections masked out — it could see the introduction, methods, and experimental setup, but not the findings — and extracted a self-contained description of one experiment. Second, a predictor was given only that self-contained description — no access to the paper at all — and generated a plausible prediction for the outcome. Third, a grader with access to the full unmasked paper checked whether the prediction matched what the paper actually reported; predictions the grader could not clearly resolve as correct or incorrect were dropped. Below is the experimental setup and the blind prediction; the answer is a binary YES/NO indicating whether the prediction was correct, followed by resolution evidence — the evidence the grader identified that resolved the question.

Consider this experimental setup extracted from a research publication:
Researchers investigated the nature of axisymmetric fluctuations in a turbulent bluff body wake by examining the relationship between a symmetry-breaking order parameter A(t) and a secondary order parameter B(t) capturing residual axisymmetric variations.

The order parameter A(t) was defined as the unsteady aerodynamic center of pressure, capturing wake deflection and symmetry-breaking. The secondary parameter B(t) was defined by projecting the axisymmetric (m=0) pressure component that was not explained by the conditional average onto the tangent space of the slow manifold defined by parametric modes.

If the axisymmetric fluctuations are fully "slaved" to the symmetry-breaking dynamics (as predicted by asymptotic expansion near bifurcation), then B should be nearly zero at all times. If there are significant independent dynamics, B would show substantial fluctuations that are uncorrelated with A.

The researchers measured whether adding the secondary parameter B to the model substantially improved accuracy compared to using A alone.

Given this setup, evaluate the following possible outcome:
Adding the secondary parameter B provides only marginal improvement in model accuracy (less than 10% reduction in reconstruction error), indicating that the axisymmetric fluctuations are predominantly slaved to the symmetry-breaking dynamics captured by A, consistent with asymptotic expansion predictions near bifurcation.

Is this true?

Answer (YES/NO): NO